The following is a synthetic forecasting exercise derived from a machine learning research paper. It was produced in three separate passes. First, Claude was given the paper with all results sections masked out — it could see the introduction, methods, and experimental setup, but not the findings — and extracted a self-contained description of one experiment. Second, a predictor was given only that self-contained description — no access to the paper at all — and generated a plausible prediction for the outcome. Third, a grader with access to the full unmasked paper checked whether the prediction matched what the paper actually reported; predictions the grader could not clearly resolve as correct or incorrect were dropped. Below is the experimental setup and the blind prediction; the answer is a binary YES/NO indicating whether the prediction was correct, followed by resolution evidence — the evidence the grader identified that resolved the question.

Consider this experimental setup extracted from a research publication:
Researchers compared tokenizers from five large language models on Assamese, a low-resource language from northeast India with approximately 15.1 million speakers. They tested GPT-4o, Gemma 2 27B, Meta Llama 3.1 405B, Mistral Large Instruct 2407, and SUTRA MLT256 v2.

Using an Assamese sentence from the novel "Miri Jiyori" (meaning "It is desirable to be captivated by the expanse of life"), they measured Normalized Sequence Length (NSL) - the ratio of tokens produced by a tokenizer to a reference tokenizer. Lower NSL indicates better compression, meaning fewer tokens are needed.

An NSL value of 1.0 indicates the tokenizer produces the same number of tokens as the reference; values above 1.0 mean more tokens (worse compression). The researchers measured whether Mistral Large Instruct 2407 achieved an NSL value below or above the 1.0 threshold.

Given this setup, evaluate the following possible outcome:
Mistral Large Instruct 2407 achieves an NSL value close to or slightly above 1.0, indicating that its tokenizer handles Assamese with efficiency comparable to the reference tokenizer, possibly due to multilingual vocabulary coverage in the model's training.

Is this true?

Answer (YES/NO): NO